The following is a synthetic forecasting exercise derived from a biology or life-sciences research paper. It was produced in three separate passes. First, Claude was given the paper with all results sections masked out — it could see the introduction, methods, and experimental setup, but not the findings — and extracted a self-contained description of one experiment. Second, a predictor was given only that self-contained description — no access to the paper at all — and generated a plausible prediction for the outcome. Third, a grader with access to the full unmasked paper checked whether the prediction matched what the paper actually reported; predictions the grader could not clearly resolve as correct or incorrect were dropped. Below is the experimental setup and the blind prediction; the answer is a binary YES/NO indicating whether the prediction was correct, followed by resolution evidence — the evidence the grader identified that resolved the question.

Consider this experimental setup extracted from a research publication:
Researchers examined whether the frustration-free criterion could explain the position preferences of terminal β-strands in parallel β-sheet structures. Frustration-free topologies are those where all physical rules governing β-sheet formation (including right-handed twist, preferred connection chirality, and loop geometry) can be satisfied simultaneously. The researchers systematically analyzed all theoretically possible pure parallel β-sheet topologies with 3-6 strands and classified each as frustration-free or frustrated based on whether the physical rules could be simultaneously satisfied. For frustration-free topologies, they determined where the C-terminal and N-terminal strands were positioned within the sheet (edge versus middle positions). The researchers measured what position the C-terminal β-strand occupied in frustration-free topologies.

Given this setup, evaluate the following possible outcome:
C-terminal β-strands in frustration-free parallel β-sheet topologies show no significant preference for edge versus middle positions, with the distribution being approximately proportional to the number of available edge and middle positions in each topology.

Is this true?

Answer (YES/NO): NO